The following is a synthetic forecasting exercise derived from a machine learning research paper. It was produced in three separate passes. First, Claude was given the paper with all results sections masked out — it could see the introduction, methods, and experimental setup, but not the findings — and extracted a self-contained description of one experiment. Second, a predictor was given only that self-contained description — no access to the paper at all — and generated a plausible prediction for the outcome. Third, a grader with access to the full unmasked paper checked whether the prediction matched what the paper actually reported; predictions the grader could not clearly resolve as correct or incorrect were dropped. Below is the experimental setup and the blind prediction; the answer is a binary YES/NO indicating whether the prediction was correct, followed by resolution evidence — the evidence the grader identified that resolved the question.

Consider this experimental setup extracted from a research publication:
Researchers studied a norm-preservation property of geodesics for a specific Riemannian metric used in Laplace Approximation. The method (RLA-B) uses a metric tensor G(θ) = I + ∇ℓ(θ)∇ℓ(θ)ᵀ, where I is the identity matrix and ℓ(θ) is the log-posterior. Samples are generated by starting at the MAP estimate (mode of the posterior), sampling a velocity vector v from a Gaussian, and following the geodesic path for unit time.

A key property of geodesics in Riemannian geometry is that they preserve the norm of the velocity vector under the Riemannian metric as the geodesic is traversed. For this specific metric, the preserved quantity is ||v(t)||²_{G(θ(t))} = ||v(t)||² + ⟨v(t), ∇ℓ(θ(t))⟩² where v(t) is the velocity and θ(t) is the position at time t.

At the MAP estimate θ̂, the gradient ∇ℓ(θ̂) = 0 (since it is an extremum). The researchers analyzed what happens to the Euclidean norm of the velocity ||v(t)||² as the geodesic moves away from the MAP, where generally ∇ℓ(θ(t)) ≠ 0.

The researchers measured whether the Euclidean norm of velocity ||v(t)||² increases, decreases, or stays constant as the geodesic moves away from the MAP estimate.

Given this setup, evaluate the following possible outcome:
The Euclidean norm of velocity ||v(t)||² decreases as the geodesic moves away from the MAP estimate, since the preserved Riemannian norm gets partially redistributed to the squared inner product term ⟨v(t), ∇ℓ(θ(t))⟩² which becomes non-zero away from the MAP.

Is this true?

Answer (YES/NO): YES